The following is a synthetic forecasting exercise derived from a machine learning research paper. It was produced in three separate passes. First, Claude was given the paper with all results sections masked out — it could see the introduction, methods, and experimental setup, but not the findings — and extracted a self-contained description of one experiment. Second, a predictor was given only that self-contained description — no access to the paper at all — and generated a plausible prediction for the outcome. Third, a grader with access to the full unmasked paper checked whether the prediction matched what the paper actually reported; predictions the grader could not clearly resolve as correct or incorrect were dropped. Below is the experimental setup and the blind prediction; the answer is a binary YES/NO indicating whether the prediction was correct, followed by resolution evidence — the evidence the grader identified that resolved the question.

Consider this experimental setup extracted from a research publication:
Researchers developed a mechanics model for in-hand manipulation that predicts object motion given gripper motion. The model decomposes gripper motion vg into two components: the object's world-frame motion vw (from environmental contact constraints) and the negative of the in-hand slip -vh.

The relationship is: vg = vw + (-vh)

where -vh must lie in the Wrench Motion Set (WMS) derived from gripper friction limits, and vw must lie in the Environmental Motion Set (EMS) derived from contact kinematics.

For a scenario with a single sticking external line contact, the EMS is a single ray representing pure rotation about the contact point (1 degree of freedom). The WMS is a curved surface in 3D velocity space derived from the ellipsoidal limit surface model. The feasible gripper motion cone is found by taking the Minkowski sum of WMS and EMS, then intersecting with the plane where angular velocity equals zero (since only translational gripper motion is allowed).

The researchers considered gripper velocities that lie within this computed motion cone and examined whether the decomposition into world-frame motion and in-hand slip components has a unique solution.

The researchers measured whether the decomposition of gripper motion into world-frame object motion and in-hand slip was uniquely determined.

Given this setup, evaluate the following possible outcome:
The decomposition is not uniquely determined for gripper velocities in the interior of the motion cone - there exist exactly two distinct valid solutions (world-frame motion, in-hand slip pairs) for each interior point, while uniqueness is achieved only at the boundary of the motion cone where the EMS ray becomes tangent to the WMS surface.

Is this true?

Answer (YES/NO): NO